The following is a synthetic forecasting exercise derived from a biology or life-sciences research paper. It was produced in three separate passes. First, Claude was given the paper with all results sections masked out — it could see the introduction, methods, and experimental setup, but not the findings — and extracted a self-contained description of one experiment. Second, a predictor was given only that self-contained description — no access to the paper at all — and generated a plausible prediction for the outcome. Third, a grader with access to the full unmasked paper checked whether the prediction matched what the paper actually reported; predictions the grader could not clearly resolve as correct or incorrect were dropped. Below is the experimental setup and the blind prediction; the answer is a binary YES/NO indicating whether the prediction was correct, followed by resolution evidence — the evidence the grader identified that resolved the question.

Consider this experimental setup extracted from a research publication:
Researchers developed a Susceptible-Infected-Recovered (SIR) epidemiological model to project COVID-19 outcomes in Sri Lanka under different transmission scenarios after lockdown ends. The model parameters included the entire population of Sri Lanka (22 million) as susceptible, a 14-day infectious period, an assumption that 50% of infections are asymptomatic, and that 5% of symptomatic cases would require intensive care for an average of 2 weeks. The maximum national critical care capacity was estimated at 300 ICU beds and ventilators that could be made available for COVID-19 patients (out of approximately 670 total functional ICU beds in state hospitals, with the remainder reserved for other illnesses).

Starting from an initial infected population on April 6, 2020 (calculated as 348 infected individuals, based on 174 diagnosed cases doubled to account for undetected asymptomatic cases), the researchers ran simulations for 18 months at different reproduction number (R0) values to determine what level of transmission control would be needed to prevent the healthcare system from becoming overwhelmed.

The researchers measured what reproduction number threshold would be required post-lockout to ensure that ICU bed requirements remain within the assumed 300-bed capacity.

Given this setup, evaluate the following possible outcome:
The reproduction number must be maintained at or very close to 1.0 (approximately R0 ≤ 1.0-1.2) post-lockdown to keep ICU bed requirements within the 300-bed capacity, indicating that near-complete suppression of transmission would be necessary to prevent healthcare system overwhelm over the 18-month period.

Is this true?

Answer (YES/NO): YES